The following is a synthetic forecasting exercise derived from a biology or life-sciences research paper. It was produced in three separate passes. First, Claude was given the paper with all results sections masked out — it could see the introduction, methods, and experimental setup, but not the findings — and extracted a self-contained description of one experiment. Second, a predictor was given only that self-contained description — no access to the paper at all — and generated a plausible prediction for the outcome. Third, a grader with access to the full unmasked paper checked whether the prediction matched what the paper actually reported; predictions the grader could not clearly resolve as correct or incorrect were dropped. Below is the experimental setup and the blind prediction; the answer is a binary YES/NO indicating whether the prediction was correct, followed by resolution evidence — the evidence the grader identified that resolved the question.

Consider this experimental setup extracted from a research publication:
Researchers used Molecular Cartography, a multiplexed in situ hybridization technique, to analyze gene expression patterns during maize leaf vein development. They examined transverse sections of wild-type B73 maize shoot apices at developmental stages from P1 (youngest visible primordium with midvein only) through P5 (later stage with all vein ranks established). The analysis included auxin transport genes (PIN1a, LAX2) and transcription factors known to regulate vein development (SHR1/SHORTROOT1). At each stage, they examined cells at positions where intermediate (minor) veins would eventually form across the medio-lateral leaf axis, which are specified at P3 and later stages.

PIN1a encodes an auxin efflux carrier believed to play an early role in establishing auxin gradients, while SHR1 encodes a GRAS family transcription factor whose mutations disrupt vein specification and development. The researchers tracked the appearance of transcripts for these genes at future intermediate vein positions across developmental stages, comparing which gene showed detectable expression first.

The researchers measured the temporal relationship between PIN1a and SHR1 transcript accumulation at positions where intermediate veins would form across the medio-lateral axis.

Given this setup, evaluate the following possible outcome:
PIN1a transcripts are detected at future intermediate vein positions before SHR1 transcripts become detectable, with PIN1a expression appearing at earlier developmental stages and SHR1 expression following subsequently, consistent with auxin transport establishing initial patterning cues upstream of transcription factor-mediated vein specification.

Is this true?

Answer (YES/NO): YES